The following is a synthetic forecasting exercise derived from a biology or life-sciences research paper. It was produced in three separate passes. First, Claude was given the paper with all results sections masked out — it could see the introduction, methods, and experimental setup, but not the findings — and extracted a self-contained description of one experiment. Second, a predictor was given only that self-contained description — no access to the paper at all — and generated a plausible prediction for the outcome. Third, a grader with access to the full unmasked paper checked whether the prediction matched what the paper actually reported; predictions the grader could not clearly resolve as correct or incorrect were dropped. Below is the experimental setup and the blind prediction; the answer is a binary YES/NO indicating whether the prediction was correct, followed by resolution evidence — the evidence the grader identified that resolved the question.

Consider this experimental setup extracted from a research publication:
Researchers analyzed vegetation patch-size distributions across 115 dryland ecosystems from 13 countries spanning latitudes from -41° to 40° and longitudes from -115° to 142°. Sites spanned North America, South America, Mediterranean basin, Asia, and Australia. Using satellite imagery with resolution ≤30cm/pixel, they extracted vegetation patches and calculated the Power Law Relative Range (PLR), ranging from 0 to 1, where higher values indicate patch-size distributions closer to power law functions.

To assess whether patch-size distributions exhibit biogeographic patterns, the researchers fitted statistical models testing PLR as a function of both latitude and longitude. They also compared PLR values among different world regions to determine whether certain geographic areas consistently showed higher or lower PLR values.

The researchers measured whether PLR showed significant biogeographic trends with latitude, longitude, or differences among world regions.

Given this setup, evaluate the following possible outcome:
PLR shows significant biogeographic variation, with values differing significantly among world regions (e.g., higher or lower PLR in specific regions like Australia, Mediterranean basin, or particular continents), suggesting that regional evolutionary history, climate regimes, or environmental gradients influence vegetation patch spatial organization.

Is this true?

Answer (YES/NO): NO